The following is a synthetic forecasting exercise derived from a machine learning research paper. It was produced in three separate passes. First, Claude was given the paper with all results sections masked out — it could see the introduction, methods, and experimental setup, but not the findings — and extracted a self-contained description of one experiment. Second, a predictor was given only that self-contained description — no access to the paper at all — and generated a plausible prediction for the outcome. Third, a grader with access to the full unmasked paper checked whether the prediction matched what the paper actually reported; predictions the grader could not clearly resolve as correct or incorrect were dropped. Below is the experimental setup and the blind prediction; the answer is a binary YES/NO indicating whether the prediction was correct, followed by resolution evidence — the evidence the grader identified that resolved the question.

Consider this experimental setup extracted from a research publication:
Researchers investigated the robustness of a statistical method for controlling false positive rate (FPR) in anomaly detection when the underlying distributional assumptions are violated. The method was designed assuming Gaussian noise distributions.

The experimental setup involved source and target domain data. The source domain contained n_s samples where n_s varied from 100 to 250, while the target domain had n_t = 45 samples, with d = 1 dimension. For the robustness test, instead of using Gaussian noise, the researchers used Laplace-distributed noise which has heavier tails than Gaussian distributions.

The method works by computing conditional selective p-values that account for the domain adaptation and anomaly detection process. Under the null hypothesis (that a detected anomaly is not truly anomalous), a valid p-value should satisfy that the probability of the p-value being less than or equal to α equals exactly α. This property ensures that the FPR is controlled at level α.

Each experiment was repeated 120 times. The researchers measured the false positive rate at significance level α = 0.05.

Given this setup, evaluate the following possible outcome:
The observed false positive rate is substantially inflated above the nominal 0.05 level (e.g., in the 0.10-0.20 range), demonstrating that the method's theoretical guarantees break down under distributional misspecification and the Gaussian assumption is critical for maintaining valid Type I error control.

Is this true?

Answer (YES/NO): NO